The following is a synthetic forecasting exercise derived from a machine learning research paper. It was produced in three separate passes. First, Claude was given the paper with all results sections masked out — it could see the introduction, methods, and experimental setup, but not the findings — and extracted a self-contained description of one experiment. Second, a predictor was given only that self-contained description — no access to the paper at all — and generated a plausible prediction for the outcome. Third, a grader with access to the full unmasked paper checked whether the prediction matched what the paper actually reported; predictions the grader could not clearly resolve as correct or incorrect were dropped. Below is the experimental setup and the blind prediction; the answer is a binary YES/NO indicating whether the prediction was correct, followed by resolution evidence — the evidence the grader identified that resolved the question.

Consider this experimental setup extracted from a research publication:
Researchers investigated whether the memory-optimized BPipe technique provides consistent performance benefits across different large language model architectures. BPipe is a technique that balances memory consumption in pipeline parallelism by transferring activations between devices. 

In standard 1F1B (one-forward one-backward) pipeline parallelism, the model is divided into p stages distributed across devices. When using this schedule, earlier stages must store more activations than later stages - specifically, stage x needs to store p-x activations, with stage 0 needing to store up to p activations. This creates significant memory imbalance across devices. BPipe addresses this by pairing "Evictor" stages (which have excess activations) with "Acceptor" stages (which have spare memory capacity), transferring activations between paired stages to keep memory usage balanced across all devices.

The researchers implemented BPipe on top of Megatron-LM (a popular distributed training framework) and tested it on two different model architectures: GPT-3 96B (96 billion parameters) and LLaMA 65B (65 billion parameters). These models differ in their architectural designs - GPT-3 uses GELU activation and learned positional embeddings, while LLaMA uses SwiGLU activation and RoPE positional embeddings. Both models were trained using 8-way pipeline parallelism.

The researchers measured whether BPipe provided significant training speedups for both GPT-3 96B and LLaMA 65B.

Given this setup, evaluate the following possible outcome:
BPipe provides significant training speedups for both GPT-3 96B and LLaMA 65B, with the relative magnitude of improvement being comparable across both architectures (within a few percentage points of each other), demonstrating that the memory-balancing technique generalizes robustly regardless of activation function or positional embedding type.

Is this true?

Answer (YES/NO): NO